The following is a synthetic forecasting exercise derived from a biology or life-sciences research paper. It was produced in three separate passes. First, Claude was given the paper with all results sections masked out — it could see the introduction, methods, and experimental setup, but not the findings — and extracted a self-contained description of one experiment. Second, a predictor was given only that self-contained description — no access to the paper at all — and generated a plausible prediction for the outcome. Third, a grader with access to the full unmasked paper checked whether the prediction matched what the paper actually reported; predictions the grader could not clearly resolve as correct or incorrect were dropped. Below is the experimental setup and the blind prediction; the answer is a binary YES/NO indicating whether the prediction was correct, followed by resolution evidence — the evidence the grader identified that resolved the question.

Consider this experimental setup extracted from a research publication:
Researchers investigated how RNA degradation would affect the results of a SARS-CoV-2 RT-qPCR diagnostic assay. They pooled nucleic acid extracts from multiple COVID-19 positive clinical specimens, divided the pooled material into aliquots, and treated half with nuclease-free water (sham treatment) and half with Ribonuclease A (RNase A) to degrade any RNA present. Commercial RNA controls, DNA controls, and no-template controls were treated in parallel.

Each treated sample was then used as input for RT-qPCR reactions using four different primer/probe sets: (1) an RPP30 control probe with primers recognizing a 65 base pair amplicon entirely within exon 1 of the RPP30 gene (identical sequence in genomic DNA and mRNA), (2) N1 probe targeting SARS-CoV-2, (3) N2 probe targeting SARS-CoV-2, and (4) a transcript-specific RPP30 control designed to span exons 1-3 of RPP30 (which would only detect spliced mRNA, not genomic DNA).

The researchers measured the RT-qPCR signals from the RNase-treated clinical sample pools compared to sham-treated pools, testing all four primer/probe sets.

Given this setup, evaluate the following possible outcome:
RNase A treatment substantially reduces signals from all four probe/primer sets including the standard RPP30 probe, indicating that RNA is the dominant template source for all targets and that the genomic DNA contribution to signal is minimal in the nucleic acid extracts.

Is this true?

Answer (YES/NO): NO